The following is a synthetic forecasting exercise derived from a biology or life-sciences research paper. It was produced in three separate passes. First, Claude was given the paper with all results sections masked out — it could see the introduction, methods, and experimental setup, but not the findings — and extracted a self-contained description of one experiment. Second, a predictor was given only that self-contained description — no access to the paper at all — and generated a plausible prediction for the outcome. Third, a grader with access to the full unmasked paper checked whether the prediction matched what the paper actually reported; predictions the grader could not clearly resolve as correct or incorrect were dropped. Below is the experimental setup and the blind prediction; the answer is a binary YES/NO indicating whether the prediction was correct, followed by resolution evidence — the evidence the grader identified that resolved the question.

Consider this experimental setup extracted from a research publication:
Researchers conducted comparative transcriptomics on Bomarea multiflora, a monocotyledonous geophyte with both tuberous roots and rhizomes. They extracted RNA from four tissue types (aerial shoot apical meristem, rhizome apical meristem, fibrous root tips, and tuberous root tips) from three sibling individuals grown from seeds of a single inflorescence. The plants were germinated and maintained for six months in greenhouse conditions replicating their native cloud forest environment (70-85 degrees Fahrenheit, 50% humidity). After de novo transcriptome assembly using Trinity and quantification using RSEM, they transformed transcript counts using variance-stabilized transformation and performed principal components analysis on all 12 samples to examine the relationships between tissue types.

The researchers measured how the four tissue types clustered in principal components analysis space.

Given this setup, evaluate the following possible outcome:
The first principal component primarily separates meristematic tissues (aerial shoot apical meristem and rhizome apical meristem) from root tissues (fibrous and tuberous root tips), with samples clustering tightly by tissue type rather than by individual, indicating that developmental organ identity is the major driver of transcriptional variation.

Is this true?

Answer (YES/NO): NO